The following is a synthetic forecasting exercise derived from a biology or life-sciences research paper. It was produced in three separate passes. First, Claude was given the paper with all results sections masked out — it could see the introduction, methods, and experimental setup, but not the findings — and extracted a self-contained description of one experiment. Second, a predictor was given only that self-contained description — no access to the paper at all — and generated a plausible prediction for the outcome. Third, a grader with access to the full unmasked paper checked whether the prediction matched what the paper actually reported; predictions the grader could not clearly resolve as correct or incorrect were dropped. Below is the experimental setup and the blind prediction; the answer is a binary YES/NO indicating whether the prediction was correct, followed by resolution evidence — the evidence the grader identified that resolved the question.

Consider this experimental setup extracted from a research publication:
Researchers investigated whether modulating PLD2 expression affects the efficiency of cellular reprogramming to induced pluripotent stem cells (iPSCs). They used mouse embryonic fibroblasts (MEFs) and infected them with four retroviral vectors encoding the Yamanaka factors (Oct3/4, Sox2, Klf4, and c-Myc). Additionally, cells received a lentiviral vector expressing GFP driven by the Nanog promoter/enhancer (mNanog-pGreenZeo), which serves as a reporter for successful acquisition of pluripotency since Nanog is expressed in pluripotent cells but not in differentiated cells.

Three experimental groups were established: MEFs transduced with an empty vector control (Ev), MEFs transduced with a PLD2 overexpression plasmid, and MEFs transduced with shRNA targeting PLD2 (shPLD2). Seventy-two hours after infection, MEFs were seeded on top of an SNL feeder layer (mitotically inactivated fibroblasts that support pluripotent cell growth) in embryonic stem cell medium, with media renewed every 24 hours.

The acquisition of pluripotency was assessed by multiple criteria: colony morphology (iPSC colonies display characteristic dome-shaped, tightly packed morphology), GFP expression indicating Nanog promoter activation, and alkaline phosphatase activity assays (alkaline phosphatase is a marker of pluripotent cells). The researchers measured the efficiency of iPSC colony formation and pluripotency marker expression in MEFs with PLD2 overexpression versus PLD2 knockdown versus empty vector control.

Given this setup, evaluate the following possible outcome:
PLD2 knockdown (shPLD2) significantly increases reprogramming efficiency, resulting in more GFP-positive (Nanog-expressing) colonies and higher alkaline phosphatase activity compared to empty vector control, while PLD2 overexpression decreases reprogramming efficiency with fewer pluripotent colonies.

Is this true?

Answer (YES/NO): NO